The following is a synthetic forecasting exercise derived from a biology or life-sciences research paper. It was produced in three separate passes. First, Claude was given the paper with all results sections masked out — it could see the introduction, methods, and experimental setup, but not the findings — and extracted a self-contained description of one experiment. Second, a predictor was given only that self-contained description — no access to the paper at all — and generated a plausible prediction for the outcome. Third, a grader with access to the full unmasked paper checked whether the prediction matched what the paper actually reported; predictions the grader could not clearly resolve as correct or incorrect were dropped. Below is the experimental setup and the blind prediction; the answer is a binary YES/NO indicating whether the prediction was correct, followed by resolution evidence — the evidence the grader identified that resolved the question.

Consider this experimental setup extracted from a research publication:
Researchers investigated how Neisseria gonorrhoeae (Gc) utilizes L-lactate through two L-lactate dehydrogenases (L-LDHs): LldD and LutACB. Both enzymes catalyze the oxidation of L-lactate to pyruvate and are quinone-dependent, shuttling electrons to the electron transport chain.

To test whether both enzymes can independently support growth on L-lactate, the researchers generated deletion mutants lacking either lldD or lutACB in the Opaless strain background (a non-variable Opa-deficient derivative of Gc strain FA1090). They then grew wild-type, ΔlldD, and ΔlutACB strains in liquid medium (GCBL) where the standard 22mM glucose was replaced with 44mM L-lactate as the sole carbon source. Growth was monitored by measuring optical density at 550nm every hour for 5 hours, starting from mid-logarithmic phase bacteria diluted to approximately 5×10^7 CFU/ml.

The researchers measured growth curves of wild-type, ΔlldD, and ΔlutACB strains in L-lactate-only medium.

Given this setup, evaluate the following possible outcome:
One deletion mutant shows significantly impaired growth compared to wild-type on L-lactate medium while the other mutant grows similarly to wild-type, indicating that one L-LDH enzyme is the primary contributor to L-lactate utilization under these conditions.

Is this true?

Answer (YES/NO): NO